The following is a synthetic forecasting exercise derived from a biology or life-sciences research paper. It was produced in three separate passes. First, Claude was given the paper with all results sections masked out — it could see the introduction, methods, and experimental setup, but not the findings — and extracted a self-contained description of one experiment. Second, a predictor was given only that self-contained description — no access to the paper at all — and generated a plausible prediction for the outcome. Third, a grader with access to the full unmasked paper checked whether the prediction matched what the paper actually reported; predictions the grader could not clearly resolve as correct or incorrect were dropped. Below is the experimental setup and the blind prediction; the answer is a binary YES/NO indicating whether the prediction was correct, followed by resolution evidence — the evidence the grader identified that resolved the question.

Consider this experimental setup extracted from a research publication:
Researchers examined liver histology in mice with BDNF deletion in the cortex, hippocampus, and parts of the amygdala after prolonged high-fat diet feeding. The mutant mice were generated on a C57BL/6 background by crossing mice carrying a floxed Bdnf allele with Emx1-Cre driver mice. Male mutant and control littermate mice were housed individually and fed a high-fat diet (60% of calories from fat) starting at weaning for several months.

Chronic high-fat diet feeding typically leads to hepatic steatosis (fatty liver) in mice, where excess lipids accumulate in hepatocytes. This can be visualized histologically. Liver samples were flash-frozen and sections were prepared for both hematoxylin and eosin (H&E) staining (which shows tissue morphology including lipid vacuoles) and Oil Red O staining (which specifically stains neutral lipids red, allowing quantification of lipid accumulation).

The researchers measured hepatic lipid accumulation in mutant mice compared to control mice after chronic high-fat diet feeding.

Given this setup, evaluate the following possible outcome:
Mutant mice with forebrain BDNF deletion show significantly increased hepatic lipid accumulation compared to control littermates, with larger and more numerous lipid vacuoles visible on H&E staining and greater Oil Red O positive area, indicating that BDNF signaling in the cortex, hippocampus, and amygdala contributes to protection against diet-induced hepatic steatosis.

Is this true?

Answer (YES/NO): NO